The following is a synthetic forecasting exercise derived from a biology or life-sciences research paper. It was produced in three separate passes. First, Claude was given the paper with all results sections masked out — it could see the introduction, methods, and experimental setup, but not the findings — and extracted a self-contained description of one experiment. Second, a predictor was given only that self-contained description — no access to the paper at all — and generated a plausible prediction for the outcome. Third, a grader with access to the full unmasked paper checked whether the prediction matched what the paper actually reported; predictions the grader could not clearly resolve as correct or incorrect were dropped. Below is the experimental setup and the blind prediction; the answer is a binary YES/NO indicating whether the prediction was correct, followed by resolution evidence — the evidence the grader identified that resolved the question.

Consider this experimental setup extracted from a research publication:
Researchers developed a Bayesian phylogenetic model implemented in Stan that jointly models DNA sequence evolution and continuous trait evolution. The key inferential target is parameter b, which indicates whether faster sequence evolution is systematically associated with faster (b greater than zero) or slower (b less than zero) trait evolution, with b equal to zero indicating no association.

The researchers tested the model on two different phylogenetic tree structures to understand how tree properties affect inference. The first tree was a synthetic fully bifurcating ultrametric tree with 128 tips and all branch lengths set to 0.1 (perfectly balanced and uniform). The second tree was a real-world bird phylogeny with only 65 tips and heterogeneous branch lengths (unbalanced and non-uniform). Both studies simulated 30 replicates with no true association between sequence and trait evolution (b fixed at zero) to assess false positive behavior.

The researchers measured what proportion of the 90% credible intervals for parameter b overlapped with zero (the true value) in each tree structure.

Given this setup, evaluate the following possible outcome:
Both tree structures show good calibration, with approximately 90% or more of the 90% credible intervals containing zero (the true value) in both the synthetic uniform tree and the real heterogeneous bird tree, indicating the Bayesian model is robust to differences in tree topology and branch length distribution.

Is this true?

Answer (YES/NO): YES